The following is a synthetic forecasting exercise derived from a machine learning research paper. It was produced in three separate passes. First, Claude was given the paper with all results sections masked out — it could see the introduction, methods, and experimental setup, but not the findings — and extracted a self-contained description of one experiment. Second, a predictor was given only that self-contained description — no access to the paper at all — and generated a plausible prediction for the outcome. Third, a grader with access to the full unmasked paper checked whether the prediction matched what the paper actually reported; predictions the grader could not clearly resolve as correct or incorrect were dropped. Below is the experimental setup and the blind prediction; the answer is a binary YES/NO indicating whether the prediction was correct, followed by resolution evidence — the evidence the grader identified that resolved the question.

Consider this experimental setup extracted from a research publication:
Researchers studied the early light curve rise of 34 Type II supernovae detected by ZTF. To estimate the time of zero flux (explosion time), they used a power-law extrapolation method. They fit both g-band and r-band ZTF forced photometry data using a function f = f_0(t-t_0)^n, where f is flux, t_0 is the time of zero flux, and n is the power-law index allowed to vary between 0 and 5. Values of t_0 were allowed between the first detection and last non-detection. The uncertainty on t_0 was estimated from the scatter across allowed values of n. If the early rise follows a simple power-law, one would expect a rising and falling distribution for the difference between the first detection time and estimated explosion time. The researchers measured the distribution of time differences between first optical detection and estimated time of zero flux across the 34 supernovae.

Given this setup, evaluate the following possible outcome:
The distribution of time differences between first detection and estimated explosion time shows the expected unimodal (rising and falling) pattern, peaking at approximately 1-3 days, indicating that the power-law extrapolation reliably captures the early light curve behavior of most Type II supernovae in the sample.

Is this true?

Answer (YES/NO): NO